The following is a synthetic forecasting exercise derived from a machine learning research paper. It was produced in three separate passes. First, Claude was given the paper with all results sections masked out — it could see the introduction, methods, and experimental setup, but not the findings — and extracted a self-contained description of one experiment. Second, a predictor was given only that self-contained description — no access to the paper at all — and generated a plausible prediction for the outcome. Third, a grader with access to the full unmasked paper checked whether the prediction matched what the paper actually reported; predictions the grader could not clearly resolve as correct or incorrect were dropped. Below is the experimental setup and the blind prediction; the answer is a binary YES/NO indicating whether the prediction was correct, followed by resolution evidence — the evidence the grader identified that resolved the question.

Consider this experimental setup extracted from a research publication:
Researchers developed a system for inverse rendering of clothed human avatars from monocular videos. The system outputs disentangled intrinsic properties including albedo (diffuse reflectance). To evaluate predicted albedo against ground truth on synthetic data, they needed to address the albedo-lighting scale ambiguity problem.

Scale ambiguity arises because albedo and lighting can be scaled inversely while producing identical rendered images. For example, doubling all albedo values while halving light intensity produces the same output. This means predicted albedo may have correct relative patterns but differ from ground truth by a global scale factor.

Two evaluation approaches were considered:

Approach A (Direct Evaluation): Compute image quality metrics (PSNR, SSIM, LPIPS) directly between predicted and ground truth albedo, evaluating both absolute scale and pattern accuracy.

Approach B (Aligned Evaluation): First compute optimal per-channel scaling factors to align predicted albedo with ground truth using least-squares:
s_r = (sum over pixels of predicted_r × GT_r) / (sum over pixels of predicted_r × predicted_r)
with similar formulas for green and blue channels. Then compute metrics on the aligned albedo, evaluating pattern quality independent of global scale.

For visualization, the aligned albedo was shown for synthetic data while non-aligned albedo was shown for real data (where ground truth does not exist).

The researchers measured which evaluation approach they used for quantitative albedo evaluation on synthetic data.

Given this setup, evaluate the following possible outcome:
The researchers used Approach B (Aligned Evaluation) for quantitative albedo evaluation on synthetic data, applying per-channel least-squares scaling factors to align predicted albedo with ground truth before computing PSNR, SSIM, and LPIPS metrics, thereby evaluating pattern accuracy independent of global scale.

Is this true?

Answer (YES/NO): YES